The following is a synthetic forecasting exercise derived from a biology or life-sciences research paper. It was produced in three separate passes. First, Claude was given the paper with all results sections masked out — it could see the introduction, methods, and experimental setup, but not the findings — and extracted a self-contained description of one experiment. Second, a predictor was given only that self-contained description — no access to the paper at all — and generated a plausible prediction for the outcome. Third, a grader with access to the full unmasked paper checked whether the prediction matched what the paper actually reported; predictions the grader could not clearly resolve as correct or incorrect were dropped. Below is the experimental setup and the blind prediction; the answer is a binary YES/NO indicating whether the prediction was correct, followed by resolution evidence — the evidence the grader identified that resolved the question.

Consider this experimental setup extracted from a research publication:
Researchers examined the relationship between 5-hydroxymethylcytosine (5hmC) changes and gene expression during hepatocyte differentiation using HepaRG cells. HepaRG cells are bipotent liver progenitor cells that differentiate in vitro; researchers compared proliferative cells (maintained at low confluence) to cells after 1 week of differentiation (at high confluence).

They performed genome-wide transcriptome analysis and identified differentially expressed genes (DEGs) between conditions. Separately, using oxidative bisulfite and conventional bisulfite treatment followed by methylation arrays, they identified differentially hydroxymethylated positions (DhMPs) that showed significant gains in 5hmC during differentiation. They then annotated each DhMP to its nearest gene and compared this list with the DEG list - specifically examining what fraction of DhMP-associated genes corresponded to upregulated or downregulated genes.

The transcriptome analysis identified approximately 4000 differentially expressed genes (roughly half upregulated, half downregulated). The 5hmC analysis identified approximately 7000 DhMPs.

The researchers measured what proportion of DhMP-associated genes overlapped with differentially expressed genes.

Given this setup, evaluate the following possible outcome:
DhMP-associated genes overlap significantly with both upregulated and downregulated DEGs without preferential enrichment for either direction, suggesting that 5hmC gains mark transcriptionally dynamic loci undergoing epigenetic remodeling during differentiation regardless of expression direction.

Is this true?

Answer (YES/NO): NO